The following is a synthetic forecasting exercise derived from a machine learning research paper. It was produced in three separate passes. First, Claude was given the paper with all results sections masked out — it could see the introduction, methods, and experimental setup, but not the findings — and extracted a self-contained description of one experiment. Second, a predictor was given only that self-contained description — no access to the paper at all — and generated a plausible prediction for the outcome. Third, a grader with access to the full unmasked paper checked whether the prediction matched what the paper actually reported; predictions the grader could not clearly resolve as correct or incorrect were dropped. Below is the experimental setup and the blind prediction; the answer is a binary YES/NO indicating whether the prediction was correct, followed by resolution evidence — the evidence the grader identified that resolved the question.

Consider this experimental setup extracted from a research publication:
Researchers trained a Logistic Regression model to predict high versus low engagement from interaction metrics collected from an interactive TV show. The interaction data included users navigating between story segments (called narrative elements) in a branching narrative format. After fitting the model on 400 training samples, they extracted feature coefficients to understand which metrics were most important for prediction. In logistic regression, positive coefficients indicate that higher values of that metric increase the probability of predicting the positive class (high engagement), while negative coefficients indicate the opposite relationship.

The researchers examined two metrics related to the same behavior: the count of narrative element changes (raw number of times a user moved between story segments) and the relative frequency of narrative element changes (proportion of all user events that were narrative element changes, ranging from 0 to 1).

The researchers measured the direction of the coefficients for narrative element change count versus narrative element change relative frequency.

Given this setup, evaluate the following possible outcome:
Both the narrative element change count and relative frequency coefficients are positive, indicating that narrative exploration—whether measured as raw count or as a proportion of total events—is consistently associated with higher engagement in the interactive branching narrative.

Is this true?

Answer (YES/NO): NO